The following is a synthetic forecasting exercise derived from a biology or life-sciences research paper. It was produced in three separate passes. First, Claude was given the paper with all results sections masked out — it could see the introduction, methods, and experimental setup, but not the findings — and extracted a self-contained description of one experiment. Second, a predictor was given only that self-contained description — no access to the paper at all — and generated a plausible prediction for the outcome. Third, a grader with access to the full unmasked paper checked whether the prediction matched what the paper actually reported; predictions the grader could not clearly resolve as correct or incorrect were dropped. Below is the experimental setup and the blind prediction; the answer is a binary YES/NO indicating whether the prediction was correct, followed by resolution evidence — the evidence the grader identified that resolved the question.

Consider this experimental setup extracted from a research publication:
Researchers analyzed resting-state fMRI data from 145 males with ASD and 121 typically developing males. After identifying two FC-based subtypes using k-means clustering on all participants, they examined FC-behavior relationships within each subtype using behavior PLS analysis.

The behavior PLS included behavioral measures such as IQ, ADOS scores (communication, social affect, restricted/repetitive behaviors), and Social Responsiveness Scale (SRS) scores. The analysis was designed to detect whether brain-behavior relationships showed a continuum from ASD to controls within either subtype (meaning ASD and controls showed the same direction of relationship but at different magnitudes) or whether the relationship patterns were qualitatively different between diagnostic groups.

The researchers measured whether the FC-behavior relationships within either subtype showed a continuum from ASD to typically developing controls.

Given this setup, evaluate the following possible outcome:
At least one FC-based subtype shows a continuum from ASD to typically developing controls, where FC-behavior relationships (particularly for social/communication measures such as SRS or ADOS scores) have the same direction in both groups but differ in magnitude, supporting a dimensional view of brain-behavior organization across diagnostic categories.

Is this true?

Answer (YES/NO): YES